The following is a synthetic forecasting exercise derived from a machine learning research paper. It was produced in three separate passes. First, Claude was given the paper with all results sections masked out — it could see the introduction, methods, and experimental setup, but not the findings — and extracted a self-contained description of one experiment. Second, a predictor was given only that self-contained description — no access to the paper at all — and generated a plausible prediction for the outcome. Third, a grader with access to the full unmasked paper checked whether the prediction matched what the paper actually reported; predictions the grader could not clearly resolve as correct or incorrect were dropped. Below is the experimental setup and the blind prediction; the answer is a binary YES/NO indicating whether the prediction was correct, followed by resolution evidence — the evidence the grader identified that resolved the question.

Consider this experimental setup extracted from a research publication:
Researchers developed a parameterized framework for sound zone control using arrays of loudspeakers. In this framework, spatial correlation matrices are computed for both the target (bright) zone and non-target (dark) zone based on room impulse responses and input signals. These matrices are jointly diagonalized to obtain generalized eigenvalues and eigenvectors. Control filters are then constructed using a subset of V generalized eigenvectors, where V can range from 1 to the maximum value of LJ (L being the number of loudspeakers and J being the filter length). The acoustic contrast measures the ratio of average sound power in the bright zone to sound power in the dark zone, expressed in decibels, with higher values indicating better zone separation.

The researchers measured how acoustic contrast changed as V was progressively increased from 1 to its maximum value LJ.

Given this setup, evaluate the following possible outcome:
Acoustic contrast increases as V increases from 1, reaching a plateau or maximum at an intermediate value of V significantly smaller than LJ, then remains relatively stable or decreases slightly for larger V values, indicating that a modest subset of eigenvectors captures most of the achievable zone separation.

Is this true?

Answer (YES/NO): NO